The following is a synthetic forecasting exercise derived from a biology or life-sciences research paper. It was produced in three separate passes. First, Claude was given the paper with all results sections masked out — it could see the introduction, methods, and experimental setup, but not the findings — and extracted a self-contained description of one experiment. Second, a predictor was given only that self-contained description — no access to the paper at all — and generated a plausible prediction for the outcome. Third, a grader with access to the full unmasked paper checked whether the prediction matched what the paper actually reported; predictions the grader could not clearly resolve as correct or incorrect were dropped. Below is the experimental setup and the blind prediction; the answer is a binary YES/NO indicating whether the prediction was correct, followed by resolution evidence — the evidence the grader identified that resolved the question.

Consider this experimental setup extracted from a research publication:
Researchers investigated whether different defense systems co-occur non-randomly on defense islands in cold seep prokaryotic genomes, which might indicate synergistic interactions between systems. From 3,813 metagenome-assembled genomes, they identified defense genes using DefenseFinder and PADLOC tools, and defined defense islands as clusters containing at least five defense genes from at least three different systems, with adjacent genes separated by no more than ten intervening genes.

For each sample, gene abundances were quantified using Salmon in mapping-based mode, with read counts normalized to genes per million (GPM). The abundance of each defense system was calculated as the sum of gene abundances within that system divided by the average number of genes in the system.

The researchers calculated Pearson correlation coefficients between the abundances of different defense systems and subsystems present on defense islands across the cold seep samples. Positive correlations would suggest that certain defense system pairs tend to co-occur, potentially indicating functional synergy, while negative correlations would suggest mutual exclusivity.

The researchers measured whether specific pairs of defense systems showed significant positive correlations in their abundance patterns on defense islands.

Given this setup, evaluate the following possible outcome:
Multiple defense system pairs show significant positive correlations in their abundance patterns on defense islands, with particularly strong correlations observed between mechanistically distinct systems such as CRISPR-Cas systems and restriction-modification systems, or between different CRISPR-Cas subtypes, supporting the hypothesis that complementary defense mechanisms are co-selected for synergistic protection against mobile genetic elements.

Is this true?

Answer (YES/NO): NO